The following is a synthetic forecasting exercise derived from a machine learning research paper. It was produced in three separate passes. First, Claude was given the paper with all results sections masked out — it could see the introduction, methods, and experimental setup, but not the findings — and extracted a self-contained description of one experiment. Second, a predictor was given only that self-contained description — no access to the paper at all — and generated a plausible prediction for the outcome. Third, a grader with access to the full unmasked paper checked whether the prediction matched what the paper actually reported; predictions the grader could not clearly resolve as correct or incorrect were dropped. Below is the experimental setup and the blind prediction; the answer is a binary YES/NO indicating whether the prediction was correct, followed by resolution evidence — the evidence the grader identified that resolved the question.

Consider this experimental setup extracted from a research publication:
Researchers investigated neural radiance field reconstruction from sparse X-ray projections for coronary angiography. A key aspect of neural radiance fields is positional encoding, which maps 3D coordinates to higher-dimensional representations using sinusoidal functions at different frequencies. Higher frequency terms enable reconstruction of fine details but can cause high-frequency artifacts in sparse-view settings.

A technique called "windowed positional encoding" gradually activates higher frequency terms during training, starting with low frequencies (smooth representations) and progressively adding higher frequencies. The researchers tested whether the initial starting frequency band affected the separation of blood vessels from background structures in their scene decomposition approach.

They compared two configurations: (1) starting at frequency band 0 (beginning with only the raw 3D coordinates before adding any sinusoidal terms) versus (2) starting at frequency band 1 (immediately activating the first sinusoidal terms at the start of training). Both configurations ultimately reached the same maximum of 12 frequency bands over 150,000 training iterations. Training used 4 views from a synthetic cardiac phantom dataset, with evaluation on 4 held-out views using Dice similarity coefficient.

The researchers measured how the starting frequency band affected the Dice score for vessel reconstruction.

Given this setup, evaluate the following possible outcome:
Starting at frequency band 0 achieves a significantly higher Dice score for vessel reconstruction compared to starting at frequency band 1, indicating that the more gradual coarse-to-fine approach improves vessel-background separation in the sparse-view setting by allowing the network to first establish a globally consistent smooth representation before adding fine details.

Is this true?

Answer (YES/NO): NO